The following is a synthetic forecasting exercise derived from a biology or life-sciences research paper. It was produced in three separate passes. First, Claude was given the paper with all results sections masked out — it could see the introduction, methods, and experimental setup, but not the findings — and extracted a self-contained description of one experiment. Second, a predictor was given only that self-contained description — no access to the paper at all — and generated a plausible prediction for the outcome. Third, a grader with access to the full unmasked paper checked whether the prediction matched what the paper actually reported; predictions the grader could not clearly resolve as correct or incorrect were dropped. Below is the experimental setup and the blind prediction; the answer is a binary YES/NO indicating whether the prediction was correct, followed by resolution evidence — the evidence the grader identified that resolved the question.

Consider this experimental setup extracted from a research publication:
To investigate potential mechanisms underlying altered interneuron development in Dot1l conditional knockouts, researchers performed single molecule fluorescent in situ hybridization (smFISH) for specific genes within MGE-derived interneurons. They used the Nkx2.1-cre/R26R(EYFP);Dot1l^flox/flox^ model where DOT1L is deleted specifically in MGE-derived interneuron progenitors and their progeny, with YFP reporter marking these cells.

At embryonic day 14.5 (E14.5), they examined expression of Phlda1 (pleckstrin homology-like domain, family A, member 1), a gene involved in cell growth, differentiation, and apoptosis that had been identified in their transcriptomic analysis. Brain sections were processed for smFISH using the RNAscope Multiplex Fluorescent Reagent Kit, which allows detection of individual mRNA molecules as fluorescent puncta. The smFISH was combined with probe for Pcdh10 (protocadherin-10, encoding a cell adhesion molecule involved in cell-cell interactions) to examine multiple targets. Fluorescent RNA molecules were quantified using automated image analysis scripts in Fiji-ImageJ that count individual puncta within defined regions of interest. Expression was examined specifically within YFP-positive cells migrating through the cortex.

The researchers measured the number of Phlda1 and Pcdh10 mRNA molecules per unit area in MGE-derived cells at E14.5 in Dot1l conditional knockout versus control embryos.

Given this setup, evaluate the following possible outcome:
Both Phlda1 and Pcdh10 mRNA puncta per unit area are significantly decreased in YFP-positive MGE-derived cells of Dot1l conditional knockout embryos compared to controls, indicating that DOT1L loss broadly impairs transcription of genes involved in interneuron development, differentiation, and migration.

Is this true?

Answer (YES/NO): NO